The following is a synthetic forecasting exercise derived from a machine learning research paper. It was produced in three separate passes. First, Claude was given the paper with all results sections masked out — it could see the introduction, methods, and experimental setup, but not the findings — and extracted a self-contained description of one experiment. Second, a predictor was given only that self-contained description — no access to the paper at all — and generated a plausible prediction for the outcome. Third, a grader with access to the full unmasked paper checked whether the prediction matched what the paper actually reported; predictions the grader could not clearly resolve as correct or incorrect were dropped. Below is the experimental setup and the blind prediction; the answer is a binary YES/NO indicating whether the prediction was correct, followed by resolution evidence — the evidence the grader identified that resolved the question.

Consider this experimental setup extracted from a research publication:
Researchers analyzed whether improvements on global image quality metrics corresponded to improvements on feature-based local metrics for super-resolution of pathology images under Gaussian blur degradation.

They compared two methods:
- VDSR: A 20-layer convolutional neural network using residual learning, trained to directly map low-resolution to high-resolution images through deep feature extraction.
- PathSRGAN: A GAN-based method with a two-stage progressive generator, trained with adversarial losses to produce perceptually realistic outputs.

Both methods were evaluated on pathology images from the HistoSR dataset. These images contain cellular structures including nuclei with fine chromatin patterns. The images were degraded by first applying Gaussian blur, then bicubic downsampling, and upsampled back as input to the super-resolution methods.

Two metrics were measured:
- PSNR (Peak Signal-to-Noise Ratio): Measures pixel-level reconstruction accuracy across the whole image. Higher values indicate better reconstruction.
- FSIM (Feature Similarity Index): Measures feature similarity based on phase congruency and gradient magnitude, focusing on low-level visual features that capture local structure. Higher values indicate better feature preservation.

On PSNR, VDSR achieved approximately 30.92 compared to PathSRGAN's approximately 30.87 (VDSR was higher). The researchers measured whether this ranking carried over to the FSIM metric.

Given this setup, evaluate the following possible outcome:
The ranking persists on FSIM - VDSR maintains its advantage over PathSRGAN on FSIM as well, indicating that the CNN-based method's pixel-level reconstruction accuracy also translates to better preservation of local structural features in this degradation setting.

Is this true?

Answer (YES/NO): YES